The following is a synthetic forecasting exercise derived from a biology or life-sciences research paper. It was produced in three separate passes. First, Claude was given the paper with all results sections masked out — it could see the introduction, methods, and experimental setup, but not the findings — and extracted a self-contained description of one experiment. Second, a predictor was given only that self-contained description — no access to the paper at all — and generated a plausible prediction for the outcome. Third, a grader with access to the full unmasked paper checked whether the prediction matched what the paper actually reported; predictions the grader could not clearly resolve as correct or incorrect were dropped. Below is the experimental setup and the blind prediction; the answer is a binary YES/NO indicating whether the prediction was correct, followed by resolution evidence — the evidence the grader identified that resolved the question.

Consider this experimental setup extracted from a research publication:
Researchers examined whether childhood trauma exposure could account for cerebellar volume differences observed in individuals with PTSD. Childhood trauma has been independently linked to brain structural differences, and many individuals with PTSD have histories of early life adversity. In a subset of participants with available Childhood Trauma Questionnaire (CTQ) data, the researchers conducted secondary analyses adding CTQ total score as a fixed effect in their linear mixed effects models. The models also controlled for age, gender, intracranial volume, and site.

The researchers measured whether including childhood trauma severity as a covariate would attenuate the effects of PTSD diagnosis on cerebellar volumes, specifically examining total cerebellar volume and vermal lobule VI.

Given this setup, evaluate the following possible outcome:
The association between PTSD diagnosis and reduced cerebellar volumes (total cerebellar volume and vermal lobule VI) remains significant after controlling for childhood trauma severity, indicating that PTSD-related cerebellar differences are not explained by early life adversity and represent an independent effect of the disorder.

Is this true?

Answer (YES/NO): NO